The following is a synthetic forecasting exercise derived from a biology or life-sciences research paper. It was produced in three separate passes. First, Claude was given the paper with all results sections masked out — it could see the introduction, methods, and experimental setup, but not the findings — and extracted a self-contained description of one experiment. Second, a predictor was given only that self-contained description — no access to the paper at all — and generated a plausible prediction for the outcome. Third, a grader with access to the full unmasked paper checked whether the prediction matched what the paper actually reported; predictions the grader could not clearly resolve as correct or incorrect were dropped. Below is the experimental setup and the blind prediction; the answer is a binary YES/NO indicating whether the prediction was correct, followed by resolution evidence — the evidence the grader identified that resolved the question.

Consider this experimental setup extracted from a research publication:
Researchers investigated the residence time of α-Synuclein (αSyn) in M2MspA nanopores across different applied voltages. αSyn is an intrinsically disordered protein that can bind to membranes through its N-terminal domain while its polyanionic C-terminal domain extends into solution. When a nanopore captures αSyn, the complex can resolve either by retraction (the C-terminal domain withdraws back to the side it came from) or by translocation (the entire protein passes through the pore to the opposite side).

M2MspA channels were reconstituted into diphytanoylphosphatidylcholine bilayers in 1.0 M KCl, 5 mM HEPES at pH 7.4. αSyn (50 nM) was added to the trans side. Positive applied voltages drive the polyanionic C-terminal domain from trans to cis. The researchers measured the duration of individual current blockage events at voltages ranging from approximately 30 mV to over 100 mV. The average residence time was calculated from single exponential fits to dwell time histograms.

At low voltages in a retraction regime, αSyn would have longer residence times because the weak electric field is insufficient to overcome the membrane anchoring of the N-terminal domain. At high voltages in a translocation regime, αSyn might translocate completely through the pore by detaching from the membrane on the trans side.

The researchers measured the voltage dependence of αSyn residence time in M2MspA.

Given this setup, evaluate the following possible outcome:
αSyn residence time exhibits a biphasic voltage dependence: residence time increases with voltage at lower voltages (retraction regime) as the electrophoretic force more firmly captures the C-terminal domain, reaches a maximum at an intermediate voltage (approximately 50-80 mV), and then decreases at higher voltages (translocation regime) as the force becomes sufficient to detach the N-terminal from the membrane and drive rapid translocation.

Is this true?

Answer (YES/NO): NO